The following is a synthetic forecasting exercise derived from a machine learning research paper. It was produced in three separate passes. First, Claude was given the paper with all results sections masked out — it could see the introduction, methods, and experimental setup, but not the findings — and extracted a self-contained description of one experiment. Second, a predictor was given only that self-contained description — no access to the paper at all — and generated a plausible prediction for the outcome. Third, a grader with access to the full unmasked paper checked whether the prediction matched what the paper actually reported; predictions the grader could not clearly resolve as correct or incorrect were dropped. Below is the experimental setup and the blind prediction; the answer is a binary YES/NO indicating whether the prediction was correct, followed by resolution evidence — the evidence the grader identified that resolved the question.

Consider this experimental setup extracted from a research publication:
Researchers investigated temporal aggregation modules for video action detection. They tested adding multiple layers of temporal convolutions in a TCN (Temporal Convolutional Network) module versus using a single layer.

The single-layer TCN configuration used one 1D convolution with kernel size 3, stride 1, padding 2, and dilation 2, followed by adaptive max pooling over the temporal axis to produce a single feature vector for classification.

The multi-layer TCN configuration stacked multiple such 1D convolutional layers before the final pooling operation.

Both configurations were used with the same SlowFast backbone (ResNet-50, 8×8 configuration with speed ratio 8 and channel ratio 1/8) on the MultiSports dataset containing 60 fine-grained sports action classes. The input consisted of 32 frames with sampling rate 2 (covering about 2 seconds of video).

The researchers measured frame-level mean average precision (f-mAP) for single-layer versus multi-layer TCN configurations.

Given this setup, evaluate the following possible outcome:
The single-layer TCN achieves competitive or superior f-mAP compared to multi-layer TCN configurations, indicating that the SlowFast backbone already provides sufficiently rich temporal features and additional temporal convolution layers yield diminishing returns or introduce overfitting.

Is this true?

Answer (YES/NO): YES